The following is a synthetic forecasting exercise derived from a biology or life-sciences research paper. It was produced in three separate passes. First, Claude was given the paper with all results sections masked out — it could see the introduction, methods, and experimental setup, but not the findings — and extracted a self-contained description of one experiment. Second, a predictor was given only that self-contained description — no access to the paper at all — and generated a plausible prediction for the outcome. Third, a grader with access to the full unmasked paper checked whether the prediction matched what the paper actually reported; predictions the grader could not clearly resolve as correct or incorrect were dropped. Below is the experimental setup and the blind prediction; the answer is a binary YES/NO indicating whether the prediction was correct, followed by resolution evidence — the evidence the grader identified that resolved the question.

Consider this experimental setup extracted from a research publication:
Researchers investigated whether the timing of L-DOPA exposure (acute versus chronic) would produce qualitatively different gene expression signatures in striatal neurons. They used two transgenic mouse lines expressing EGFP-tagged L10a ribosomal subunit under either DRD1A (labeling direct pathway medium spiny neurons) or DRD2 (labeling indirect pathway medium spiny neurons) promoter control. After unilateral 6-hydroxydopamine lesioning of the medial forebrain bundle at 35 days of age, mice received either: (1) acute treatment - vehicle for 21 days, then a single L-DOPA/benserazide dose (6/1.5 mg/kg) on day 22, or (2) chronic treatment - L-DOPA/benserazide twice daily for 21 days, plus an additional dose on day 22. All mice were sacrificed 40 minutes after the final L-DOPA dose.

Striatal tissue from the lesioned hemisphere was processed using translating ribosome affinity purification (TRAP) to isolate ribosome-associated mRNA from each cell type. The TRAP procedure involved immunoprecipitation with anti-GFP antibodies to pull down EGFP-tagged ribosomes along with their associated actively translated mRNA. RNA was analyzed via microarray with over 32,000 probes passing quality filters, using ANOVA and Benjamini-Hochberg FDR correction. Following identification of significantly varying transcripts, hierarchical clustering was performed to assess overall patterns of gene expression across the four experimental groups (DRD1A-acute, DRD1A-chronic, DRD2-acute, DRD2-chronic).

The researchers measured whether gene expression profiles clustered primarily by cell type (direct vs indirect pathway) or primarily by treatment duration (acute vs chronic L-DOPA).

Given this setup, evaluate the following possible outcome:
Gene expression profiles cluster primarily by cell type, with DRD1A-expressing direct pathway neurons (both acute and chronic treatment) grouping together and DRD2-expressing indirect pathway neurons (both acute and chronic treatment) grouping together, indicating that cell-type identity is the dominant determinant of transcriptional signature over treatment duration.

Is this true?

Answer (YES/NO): YES